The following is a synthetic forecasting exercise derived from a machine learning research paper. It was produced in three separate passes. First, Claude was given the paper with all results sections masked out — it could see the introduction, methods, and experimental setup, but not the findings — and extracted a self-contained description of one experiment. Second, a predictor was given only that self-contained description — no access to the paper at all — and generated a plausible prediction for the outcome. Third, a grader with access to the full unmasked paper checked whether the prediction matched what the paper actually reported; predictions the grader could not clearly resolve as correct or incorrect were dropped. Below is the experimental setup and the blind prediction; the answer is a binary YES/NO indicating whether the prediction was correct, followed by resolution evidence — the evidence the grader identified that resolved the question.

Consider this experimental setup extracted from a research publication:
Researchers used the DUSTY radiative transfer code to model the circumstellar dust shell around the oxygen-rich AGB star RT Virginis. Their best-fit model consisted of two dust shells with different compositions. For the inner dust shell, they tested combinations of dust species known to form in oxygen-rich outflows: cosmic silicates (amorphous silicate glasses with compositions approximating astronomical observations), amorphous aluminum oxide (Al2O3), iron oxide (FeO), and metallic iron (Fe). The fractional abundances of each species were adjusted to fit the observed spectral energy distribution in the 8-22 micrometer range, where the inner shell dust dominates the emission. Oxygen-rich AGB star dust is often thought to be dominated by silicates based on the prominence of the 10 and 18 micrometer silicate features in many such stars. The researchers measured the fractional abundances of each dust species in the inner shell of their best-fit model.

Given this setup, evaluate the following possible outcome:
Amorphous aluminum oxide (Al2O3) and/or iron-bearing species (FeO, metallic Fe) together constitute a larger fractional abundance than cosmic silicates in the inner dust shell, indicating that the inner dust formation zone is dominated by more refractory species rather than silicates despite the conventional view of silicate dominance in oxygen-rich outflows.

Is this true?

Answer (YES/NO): YES